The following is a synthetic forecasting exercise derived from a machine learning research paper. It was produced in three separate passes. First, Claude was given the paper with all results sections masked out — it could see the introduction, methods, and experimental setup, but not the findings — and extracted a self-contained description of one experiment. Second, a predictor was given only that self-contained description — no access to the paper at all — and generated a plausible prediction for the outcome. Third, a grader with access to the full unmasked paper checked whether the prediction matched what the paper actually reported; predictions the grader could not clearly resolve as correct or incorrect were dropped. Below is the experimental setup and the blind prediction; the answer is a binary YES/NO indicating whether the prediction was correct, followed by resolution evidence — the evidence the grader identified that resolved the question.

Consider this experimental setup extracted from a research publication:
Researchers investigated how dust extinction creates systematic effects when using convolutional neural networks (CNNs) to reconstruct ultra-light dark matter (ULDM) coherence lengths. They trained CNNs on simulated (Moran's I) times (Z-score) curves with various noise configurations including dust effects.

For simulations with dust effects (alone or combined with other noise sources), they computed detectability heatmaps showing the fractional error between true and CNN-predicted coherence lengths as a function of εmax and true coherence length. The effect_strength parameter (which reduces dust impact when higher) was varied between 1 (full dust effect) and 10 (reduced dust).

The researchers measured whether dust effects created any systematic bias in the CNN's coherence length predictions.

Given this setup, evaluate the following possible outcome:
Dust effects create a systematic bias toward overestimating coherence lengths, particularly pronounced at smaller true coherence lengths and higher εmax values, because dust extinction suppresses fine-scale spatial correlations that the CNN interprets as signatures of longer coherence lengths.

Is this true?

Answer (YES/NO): NO